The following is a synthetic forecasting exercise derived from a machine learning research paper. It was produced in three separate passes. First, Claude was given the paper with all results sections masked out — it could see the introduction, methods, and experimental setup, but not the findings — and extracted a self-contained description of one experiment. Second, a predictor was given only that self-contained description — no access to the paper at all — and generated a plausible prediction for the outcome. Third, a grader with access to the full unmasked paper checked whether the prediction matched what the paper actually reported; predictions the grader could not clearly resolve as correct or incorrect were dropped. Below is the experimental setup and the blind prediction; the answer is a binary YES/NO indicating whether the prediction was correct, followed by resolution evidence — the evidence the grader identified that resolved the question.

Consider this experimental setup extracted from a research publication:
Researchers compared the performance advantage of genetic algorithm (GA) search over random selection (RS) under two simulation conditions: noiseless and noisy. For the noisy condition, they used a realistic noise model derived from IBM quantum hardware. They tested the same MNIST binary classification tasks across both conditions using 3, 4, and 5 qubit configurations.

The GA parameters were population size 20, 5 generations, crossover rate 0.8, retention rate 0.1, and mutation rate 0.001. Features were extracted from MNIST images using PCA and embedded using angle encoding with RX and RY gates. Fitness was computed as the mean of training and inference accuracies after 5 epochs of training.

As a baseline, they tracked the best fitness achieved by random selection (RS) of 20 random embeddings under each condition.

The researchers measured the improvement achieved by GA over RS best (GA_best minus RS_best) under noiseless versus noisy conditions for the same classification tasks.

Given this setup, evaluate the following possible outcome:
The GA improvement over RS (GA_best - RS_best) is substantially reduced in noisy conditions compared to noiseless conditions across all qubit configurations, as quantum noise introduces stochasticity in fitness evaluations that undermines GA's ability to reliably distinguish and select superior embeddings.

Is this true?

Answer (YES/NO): NO